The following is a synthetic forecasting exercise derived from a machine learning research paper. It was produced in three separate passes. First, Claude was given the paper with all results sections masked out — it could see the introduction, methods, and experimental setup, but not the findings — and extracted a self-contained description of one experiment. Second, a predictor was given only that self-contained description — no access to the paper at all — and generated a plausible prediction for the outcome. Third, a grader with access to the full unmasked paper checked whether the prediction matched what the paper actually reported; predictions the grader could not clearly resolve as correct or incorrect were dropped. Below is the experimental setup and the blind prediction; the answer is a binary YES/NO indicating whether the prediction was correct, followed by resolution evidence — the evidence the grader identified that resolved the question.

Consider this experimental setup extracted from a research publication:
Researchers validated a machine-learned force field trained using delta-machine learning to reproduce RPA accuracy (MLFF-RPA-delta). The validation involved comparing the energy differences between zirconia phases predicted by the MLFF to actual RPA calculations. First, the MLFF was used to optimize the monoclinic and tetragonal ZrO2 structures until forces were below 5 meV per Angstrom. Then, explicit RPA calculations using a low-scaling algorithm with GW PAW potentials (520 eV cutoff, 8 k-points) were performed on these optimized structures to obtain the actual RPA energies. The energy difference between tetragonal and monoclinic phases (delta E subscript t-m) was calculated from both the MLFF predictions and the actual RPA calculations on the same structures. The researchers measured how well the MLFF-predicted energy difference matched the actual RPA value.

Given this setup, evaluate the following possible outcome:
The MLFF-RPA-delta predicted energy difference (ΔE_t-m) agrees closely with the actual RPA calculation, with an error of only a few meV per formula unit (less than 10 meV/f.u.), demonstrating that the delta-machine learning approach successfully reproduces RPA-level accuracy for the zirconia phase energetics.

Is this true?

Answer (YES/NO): YES